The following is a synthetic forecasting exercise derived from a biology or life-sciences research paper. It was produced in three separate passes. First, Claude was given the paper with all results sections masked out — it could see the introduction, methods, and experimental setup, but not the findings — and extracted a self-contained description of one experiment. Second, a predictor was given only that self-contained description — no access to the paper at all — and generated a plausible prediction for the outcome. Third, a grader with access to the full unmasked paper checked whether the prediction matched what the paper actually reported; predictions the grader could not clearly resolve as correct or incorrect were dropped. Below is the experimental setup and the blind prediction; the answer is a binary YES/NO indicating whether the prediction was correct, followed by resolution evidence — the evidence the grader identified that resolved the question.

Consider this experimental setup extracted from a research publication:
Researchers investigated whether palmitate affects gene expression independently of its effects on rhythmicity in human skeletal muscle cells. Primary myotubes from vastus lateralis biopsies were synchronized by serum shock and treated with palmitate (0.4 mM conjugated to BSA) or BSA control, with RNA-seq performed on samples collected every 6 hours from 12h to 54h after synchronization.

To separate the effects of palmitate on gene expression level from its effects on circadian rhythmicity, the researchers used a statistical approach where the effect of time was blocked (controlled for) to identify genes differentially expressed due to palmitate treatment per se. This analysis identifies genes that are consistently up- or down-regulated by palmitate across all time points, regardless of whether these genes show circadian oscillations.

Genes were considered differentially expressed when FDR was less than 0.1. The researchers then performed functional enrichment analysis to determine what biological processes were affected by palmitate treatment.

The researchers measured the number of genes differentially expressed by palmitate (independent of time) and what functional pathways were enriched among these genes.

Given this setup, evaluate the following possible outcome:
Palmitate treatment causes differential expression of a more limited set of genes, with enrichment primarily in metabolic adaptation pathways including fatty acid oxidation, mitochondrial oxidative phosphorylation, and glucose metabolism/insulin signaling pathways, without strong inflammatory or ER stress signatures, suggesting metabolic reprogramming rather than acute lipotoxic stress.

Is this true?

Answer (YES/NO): NO